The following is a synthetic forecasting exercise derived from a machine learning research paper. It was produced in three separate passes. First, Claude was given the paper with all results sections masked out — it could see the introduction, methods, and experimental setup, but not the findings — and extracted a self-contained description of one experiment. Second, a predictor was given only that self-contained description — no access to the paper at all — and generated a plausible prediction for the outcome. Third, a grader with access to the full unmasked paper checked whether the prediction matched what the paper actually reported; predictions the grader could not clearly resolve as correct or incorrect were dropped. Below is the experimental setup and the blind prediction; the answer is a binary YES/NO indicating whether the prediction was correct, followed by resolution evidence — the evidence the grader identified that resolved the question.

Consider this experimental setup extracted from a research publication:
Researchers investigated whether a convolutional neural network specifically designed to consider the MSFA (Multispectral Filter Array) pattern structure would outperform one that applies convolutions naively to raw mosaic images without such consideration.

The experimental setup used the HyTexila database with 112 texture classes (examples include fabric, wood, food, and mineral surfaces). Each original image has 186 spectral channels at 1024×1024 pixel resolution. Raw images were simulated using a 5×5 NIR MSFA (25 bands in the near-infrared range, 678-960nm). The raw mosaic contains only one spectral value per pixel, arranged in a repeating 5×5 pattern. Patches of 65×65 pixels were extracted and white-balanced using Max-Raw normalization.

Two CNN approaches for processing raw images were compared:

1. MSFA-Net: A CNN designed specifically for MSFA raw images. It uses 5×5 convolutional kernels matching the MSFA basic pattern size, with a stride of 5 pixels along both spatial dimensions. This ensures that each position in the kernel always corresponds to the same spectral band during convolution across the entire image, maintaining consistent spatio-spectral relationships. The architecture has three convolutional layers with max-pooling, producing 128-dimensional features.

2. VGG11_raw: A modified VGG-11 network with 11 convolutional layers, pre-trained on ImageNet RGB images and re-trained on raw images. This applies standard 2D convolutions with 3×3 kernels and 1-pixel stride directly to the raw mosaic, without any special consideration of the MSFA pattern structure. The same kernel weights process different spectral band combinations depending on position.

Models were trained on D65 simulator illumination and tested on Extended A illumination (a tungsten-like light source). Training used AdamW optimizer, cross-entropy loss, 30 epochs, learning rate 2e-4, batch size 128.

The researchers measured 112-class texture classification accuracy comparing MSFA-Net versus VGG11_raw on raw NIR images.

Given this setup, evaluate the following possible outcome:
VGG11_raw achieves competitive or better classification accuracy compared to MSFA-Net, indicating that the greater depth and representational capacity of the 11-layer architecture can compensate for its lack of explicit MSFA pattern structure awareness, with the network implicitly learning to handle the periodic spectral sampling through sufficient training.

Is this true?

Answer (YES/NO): NO